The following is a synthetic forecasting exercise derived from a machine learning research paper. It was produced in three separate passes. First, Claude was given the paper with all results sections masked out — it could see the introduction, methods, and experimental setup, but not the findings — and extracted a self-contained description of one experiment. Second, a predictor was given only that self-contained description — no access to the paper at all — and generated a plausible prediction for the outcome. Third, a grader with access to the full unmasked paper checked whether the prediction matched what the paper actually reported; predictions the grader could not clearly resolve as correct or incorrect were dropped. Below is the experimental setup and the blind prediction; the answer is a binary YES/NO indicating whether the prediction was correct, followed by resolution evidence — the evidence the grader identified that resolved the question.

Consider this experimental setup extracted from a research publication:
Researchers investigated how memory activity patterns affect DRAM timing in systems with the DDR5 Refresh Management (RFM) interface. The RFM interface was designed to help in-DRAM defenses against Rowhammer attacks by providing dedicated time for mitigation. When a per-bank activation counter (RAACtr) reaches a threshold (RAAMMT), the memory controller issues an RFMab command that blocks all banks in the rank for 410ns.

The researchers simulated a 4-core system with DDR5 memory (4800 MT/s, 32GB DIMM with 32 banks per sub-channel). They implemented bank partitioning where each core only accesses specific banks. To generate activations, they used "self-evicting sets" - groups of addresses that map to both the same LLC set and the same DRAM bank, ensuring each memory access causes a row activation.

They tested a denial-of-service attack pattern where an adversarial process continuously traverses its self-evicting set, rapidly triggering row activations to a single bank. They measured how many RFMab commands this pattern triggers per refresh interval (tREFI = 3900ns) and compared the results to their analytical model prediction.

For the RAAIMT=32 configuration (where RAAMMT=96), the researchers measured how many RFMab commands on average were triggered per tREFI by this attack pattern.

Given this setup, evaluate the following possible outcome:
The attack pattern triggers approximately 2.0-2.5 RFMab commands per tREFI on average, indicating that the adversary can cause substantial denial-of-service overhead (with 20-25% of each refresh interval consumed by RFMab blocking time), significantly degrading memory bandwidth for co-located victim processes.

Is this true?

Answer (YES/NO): NO